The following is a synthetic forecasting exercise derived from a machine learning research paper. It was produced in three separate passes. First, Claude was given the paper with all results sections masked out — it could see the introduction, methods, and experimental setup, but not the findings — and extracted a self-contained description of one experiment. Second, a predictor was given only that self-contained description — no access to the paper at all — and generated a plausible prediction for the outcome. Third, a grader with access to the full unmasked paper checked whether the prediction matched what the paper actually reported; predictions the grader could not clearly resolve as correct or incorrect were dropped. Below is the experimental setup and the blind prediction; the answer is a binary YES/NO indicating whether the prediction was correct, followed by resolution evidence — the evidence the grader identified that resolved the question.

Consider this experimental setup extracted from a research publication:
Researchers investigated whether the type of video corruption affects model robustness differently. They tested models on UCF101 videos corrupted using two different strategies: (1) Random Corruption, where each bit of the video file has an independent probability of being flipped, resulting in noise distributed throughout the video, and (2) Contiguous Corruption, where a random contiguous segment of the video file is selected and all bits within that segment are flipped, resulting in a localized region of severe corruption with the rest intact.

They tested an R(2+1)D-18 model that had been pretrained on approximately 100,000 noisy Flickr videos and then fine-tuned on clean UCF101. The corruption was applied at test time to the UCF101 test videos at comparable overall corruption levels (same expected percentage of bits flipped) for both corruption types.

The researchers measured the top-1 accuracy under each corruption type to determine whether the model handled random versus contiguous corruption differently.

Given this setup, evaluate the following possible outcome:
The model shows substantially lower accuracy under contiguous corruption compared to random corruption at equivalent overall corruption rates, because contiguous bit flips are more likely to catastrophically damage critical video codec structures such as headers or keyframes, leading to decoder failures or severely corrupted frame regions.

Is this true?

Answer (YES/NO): NO